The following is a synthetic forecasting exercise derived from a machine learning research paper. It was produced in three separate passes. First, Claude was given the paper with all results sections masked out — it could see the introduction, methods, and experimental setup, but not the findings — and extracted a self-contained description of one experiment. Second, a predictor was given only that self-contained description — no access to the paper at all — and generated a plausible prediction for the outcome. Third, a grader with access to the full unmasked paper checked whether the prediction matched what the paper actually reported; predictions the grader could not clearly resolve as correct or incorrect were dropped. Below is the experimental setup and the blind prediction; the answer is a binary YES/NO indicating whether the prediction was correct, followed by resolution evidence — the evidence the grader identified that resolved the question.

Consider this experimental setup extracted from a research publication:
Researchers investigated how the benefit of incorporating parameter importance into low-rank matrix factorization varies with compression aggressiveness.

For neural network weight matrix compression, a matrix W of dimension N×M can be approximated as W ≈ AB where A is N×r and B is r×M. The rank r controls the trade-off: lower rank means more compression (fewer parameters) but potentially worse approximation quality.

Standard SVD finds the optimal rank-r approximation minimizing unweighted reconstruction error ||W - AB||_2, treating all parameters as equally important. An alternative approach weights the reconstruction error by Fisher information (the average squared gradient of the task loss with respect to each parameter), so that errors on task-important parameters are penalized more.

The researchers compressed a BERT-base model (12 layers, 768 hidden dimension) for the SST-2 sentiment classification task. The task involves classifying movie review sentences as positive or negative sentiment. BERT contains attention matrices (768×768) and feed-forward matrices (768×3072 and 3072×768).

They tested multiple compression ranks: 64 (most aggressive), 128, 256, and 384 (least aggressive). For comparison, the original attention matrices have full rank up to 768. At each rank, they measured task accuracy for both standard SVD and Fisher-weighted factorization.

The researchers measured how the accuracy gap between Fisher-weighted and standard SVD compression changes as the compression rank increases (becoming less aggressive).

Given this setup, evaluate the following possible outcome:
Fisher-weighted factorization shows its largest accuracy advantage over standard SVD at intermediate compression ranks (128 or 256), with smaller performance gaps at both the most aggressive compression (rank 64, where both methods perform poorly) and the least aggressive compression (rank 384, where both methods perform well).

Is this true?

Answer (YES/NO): NO